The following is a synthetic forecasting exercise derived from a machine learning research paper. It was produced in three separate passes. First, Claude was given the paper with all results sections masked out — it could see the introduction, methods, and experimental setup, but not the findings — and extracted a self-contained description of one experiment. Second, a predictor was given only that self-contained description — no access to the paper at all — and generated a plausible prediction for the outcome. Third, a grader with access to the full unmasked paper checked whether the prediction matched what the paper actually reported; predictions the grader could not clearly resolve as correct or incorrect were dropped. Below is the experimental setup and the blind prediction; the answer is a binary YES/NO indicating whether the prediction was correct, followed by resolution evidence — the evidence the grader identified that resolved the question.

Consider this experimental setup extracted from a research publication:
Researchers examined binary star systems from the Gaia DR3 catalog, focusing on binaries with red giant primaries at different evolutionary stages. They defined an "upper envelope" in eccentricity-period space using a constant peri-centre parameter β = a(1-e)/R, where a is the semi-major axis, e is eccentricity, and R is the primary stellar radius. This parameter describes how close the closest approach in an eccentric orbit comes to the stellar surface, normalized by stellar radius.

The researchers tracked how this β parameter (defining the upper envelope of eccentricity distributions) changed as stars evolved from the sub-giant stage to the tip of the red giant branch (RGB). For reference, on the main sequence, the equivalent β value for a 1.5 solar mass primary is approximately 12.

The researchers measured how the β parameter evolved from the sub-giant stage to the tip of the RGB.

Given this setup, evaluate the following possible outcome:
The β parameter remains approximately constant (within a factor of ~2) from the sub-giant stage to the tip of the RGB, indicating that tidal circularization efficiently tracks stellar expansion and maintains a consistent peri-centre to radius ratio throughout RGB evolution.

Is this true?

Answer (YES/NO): NO